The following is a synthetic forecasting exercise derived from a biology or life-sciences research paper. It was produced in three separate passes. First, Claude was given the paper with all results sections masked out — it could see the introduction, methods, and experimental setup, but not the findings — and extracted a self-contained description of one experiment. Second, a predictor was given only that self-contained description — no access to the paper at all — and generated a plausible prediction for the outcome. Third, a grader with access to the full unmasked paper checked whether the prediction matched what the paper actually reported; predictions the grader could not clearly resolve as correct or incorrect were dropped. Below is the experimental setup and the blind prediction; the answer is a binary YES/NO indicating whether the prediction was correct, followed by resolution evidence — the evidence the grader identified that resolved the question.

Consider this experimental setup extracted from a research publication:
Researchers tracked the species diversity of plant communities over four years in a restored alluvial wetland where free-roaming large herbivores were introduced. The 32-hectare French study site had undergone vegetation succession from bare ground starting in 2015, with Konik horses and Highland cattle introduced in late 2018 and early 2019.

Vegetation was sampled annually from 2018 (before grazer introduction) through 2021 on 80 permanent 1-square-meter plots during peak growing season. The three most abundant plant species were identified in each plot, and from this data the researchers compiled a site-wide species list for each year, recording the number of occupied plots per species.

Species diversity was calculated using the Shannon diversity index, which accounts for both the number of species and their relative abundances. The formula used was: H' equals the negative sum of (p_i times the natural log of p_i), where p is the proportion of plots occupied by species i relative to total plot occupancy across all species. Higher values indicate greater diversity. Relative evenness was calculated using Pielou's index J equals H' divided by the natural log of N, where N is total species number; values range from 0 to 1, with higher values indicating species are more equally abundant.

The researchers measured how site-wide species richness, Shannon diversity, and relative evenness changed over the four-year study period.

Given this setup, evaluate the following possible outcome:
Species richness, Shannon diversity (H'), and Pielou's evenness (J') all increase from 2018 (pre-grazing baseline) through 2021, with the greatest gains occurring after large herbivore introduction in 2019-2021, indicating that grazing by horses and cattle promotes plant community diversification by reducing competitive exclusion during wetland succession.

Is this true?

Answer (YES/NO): NO